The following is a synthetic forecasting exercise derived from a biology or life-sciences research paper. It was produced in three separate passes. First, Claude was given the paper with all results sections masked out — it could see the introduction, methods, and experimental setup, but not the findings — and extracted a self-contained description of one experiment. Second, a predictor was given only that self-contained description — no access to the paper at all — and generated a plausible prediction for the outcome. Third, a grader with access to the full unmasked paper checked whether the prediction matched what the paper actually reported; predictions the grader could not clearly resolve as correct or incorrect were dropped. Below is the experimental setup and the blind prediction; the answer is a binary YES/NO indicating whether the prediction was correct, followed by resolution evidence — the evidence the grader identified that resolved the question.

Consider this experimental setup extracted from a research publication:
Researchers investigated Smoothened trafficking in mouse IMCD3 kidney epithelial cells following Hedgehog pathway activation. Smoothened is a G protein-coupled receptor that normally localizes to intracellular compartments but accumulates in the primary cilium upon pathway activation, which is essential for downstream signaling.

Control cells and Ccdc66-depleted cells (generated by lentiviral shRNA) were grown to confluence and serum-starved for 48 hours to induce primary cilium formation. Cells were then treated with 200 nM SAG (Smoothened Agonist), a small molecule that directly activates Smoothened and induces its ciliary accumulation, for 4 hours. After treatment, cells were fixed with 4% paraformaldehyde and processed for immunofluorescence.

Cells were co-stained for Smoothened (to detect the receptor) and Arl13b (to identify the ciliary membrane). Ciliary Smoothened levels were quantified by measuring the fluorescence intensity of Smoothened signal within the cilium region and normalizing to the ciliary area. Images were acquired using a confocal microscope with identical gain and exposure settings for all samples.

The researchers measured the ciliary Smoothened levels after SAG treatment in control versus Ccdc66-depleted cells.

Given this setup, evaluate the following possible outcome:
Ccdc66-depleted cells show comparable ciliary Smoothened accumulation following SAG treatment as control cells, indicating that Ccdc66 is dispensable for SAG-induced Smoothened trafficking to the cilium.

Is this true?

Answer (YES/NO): NO